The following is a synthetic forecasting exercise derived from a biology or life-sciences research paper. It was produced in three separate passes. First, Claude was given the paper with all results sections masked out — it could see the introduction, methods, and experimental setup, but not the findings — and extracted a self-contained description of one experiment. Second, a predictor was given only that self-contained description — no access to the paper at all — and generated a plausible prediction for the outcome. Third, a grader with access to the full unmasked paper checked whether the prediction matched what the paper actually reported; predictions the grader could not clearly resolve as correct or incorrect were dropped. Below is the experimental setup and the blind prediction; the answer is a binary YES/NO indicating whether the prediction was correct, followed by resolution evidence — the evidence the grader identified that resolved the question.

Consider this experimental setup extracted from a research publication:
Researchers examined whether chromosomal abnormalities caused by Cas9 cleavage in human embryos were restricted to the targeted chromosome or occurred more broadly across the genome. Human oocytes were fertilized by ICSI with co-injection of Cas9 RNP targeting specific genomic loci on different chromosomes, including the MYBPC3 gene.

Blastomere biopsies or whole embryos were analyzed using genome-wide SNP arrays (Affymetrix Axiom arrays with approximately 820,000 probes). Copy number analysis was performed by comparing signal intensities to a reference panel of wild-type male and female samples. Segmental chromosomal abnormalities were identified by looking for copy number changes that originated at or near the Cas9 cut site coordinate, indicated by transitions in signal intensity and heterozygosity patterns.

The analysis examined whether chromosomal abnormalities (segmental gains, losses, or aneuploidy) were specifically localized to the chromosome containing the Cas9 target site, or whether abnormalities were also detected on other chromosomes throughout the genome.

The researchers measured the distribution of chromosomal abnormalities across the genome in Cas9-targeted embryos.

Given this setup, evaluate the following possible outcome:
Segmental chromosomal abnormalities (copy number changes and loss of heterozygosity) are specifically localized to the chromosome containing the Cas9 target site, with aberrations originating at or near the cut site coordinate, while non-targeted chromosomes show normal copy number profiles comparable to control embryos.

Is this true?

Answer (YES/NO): NO